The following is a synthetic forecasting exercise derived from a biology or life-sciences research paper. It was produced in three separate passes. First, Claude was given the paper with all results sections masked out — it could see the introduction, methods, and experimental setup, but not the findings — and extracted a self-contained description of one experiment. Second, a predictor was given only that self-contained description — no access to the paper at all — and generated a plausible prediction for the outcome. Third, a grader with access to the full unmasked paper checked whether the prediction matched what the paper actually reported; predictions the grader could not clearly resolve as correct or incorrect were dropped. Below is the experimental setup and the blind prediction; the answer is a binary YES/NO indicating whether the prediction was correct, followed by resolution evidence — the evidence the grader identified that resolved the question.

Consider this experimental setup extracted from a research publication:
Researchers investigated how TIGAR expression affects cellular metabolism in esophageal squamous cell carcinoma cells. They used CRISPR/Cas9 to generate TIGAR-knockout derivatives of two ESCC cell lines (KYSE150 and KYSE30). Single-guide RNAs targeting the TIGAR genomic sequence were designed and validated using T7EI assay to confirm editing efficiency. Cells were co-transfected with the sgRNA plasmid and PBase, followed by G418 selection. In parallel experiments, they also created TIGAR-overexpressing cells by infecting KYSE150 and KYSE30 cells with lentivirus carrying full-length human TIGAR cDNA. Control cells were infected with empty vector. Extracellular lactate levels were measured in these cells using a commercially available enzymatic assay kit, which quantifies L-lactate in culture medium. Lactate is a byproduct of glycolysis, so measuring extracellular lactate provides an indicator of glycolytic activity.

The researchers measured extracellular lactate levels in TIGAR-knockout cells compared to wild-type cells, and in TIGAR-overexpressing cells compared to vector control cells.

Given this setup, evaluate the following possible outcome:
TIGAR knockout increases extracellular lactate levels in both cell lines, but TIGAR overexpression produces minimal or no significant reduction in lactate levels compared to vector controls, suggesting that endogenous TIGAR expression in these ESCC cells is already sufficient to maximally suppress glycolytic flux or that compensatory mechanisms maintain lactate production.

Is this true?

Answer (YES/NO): NO